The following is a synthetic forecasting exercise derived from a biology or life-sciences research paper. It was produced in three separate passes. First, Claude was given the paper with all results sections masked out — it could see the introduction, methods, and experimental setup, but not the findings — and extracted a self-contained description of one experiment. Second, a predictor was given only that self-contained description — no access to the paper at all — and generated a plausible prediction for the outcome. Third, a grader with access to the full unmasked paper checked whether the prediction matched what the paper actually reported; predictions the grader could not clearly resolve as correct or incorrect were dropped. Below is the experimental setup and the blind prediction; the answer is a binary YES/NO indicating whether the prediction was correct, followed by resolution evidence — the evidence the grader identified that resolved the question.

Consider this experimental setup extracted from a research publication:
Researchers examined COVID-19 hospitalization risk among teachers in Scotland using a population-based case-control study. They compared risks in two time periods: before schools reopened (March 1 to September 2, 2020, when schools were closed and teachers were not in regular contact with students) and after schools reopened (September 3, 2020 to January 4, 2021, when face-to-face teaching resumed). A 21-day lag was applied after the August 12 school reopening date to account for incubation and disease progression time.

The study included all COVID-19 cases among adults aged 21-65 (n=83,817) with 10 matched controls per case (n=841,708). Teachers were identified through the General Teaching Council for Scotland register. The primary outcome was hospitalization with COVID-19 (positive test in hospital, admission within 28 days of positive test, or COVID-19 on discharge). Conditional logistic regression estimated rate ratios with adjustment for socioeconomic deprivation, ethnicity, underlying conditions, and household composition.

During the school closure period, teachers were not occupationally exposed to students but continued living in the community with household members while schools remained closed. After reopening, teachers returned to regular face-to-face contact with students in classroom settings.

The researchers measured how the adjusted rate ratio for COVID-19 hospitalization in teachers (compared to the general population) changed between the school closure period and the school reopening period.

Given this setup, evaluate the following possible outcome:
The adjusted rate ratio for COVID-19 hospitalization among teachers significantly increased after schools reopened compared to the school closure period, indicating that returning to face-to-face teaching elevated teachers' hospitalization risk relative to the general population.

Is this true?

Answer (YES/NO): NO